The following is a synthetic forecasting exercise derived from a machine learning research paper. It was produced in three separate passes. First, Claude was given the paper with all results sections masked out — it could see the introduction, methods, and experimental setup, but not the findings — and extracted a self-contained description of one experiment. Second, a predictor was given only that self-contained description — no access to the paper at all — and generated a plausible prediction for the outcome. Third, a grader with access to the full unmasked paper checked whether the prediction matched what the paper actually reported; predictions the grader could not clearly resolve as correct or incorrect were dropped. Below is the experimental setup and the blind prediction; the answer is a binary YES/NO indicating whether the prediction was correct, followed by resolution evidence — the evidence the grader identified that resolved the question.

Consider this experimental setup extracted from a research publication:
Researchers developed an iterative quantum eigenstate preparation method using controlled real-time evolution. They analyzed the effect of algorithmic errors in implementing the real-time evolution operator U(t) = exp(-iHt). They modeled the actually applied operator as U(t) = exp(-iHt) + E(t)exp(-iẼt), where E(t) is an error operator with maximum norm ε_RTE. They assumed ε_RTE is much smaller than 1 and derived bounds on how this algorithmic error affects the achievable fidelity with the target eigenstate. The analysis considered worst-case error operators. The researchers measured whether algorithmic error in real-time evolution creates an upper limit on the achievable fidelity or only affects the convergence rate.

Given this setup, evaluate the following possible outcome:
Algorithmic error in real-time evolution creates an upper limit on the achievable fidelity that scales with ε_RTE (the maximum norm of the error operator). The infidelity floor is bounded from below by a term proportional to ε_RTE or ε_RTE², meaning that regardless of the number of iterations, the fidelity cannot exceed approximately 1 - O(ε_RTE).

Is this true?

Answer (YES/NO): YES